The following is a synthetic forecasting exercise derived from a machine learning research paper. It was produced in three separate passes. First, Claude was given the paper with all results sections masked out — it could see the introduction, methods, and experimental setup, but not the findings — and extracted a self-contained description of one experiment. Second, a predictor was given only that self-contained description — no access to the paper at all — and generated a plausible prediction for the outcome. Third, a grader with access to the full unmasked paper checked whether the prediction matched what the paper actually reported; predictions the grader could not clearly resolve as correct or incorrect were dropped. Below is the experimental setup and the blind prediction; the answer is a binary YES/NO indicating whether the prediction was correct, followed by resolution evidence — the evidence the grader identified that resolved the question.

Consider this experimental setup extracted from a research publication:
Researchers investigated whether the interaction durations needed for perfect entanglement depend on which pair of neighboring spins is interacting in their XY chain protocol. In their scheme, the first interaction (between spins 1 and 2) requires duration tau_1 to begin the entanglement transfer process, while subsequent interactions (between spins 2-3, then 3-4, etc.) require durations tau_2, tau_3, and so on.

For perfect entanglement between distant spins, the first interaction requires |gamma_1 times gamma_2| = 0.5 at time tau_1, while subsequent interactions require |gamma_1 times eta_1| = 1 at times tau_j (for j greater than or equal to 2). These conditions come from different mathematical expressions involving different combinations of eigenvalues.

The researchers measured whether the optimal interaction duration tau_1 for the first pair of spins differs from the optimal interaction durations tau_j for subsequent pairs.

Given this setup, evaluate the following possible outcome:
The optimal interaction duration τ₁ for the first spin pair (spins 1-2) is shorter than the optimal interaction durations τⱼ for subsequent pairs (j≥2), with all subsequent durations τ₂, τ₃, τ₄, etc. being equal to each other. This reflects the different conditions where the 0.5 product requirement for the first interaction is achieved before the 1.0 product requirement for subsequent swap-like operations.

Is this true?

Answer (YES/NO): YES